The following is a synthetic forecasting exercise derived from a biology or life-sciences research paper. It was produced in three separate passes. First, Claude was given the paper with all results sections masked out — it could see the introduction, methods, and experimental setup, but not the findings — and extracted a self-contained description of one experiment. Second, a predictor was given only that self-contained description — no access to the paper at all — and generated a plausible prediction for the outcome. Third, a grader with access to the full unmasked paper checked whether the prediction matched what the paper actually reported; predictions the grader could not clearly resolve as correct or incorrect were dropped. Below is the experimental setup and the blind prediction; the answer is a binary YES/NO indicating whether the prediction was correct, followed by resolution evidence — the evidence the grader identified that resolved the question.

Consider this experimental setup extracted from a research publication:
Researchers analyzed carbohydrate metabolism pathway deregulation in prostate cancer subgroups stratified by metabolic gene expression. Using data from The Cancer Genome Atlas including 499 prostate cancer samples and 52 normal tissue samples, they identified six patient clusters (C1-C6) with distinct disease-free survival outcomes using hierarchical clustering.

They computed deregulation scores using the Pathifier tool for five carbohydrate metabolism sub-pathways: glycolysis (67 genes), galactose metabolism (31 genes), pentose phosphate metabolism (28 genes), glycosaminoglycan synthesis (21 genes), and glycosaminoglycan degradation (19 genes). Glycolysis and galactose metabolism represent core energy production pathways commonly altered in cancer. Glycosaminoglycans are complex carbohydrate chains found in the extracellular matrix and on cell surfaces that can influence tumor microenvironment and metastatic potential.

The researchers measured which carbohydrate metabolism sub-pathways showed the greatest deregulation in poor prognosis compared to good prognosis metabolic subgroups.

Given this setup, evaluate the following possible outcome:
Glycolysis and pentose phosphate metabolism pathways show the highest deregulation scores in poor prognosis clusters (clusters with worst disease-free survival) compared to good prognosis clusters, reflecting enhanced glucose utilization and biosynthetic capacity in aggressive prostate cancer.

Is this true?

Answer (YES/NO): NO